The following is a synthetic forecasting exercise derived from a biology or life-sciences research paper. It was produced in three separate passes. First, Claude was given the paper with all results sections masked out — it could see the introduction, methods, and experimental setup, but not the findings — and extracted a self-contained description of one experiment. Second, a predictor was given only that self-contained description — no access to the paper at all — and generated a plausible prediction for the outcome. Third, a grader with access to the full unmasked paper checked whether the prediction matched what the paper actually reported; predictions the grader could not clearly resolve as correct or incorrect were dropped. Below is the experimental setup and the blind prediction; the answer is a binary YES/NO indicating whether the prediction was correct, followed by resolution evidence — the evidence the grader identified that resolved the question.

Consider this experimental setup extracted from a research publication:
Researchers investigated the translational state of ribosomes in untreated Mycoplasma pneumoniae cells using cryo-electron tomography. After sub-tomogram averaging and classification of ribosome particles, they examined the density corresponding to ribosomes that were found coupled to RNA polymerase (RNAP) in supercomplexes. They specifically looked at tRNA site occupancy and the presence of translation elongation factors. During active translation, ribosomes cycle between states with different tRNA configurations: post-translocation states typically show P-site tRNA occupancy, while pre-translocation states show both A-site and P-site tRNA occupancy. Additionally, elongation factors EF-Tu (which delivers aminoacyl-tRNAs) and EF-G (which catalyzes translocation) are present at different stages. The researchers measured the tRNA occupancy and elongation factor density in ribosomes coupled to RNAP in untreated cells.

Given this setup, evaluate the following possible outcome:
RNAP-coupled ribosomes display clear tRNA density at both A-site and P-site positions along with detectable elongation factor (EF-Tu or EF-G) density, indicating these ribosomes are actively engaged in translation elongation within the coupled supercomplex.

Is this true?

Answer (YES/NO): NO